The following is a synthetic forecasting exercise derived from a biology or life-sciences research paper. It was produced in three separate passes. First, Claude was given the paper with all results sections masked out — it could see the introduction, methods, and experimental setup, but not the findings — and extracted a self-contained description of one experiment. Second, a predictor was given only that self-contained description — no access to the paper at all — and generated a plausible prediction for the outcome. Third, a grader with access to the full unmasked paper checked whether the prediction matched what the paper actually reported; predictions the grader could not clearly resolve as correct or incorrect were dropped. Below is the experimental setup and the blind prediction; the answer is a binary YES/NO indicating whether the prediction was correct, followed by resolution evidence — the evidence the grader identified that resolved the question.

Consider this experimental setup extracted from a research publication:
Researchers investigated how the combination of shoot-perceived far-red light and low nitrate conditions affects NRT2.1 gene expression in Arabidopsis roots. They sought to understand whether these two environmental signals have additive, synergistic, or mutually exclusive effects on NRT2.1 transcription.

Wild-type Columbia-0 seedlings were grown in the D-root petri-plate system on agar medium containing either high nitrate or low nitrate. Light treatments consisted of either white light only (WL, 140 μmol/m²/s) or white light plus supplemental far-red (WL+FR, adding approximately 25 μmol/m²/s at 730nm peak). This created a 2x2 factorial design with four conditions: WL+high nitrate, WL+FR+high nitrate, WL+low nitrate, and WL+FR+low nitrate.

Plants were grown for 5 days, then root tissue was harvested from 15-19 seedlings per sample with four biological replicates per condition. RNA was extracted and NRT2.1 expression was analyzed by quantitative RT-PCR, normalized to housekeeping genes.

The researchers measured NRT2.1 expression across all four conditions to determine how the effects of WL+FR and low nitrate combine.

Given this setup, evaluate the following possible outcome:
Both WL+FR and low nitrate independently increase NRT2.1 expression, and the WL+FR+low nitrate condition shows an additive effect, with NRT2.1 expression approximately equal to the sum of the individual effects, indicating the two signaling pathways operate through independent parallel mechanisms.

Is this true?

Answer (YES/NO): NO